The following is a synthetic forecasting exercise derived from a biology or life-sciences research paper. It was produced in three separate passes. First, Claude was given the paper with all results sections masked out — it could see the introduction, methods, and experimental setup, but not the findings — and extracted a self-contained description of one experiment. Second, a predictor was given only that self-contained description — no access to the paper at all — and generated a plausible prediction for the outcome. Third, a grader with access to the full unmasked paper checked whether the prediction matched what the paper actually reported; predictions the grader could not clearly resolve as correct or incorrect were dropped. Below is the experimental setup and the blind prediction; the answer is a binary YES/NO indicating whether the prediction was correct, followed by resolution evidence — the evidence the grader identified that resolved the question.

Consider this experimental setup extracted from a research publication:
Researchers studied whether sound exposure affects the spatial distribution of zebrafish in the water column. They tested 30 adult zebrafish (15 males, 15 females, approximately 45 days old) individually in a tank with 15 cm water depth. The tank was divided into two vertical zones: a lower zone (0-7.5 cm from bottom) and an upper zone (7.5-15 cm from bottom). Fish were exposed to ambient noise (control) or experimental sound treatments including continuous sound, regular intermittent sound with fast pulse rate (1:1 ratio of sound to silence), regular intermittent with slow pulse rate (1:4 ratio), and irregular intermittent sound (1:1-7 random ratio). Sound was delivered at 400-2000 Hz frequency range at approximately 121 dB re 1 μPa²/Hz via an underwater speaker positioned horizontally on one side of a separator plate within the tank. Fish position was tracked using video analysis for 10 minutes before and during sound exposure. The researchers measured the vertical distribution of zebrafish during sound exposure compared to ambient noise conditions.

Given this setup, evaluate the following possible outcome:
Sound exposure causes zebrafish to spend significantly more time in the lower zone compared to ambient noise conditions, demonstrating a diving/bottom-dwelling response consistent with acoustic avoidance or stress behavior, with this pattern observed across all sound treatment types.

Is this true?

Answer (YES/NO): NO